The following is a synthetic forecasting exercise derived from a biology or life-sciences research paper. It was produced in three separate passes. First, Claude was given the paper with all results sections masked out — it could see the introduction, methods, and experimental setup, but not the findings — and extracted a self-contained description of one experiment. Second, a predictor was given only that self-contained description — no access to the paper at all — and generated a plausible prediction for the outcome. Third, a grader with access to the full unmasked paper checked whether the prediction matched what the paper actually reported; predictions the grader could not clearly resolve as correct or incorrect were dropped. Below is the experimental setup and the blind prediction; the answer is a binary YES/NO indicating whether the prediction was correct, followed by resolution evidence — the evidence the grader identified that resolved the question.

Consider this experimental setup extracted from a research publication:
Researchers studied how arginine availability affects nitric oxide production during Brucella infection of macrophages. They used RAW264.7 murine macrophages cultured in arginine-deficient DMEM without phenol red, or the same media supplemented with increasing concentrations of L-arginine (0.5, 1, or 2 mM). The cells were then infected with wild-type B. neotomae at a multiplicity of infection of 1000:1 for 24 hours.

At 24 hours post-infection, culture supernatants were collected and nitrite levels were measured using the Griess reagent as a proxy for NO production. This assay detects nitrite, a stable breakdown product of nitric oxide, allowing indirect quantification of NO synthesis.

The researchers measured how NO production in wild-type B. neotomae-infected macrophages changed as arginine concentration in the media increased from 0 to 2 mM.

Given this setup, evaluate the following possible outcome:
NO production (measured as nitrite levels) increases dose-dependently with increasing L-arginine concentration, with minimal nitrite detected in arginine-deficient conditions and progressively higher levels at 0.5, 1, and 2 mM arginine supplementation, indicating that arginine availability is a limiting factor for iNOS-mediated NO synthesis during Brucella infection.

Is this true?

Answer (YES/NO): NO